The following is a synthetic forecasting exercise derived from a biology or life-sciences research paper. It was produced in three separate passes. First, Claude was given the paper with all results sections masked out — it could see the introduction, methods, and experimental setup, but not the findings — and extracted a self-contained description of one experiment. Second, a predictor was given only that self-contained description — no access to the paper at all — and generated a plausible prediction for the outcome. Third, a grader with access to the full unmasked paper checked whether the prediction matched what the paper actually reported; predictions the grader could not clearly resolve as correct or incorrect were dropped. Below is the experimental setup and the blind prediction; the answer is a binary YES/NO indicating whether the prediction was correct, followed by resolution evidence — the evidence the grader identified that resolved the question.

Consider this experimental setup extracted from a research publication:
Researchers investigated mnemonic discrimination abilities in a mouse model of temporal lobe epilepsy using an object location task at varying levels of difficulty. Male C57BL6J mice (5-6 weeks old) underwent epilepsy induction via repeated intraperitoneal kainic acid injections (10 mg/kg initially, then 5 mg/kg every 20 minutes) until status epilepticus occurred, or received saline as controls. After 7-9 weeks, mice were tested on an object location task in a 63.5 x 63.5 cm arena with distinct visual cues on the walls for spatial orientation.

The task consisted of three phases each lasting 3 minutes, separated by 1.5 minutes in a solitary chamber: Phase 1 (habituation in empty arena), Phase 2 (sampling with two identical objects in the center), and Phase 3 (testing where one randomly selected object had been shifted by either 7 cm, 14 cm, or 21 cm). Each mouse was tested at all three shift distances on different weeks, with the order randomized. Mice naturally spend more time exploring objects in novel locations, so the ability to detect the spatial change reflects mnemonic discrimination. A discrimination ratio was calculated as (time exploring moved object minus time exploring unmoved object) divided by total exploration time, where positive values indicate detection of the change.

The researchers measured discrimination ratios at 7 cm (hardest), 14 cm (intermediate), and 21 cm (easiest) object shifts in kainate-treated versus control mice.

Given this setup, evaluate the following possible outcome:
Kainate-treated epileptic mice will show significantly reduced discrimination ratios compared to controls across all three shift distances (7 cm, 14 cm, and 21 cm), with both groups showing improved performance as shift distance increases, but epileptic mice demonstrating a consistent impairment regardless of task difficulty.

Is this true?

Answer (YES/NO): NO